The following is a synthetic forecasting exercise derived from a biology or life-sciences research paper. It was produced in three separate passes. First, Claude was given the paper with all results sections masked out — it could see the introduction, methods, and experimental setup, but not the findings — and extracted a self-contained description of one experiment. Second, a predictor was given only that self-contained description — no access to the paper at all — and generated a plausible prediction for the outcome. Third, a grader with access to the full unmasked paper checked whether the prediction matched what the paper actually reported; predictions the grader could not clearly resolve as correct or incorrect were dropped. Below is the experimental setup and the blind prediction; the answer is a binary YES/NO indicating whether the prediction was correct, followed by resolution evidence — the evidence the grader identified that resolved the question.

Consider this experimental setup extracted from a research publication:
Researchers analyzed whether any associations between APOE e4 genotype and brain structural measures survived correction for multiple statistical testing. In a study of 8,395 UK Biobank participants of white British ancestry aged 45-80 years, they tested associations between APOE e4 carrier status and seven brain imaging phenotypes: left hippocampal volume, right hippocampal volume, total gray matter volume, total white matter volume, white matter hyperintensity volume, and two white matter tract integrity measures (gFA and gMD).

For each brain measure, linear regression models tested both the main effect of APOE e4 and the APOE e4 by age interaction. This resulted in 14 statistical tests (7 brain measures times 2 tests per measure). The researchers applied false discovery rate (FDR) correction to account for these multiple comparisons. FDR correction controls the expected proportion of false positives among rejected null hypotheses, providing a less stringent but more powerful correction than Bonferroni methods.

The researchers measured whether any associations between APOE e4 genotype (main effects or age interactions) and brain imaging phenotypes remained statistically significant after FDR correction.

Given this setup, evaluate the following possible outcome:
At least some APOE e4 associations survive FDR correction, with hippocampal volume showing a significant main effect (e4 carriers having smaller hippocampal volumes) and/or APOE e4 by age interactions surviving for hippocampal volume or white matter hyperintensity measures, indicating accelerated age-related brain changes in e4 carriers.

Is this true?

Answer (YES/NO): NO